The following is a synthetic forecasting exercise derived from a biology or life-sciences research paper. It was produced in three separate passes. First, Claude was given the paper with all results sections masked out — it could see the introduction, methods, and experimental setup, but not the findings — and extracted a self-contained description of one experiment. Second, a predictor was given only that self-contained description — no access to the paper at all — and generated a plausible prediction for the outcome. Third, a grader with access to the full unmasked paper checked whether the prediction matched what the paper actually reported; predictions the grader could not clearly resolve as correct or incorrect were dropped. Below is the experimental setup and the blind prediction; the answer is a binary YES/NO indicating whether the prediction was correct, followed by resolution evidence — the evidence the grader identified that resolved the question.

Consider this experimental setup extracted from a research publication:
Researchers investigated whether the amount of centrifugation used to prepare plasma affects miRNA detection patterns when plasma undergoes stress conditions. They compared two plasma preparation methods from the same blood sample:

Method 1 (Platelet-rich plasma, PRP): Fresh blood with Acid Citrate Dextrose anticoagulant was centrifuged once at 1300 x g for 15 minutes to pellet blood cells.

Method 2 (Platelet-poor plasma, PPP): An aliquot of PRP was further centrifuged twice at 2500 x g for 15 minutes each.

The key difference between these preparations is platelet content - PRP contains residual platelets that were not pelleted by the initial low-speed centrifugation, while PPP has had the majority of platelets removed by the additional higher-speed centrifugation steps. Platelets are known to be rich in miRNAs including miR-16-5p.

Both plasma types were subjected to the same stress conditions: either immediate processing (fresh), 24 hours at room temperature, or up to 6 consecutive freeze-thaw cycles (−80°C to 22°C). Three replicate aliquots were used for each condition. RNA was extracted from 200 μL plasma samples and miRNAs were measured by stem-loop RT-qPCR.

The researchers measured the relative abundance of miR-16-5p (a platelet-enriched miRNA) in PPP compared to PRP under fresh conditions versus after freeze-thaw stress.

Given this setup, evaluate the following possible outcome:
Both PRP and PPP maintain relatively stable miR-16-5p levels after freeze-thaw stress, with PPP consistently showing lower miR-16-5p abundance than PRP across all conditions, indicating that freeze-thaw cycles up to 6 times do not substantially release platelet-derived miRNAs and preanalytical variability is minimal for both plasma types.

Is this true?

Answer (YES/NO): NO